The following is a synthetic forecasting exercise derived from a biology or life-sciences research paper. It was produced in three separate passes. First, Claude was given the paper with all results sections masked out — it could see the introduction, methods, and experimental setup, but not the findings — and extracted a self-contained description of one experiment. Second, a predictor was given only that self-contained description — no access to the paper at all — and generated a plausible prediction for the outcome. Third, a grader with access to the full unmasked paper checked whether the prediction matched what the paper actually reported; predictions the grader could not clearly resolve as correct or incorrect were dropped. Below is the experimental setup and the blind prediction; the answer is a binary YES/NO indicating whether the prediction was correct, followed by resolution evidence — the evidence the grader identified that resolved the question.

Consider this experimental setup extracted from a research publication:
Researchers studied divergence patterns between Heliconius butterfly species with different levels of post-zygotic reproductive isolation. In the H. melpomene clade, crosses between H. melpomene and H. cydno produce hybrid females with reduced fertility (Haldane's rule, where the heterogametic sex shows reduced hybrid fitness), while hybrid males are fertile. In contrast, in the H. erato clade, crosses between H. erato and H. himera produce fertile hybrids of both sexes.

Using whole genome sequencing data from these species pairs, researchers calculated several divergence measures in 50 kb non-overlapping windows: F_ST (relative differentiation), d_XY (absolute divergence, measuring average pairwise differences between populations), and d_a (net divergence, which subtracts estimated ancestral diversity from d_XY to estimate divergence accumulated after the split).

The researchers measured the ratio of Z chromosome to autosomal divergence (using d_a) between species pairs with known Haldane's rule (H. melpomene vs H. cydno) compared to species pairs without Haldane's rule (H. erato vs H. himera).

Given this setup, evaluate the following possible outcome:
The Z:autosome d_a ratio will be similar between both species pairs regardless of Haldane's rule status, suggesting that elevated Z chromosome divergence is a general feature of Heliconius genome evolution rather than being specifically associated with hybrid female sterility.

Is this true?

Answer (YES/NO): NO